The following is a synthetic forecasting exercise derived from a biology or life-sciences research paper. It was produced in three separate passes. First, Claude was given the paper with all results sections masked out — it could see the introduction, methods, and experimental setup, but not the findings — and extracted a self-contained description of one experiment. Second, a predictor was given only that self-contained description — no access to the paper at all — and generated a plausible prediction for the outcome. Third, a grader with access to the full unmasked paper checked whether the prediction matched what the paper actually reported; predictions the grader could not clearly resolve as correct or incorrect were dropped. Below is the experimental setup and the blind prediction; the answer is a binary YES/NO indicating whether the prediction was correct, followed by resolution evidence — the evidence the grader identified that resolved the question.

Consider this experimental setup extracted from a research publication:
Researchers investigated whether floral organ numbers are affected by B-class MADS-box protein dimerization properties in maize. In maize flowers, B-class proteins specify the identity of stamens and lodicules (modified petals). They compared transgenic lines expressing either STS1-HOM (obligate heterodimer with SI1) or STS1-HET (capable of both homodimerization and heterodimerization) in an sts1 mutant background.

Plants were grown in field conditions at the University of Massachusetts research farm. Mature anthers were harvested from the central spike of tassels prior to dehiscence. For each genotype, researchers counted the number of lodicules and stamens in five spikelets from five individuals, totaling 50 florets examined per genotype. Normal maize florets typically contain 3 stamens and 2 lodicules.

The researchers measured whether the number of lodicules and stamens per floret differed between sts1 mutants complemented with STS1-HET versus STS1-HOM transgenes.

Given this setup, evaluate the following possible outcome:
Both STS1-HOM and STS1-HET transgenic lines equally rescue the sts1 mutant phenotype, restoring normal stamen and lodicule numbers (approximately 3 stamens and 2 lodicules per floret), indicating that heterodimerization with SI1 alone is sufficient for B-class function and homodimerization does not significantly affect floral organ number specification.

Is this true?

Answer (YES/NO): YES